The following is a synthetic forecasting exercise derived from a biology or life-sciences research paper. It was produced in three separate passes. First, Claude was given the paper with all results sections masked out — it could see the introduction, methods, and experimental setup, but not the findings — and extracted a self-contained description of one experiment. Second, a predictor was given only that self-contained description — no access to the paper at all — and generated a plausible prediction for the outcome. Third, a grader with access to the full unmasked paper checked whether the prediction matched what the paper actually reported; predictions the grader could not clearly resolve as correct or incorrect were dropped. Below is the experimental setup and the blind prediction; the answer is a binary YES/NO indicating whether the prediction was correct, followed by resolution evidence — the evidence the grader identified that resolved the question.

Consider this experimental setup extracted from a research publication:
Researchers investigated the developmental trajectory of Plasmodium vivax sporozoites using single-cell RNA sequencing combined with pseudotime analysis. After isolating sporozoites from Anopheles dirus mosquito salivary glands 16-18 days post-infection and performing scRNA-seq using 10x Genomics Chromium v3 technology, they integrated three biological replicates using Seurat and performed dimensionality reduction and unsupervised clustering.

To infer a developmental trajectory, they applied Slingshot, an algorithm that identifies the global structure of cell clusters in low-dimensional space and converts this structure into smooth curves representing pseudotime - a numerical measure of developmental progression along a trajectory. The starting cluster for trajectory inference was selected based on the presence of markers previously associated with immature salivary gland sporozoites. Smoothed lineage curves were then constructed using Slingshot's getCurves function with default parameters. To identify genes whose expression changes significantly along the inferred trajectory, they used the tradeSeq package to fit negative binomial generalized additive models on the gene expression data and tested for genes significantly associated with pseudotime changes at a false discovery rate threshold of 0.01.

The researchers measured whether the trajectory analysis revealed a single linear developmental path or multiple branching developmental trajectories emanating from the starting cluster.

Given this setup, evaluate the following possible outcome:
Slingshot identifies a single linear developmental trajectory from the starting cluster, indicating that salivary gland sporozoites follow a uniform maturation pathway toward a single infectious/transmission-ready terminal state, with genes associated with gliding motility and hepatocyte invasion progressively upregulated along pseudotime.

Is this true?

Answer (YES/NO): NO